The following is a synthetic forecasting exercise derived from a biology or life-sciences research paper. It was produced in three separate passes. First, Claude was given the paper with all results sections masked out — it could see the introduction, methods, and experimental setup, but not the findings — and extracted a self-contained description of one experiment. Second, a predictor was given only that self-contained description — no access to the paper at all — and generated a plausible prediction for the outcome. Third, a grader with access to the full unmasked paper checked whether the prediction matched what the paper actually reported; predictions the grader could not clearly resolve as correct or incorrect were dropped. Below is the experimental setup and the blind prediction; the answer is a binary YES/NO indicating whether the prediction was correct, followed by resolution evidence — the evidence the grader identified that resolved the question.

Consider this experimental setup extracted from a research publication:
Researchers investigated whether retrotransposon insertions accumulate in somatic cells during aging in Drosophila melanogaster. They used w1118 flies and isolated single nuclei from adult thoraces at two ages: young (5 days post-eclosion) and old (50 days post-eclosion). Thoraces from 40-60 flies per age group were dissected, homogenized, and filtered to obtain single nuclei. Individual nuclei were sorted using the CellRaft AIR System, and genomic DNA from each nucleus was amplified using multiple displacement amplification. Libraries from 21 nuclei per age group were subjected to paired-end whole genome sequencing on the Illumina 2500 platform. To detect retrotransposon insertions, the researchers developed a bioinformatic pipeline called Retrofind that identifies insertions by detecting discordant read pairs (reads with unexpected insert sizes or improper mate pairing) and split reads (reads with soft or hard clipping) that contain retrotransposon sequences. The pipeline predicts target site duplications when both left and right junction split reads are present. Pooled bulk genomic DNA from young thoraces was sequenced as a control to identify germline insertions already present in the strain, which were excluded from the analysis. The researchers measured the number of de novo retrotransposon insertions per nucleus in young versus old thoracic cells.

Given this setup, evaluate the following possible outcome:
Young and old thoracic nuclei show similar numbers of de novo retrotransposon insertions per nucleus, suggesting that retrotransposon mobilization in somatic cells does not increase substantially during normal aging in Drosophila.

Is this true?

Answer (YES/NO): YES